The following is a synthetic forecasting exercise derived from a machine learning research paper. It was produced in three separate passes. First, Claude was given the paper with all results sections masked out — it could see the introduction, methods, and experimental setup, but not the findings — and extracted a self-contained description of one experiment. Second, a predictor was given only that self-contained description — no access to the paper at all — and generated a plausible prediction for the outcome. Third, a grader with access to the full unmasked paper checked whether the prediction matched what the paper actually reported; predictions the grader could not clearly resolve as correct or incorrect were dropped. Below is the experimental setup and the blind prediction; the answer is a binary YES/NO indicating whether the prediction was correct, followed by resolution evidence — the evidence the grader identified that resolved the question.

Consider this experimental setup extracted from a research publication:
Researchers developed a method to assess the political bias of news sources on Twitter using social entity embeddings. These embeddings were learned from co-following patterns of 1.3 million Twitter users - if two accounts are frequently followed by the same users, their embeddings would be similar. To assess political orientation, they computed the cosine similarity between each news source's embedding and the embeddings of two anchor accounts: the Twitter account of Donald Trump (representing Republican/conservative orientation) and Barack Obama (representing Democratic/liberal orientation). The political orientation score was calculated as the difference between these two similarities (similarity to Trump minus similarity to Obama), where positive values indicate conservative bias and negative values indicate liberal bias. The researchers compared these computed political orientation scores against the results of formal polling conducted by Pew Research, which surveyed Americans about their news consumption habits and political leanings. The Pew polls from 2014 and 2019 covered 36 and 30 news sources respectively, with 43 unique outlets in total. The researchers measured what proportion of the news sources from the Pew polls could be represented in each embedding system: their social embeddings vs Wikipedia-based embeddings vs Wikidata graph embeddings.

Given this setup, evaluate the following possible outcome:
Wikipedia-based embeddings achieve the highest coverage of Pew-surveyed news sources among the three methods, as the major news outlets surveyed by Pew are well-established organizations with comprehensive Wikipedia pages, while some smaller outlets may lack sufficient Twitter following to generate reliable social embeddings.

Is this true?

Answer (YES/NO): NO